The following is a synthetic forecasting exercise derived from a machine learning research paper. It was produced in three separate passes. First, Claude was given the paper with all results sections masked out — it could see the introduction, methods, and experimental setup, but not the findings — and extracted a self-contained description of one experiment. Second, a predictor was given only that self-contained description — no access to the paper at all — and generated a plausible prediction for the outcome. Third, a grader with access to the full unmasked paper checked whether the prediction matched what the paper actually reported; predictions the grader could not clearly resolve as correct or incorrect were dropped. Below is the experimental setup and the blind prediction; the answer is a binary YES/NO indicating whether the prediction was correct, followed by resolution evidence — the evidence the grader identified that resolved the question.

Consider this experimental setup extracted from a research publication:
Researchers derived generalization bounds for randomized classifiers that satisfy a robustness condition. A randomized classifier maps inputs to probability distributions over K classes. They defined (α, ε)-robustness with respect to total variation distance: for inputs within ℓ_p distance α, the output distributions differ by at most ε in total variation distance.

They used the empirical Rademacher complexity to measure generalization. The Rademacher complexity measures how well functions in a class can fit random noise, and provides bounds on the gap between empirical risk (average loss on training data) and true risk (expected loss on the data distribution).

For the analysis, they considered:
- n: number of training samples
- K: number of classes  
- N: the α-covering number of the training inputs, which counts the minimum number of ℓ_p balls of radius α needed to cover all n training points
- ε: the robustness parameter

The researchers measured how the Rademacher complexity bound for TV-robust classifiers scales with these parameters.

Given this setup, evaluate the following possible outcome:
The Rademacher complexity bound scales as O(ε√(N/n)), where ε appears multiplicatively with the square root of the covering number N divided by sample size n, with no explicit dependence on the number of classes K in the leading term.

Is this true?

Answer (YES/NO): NO